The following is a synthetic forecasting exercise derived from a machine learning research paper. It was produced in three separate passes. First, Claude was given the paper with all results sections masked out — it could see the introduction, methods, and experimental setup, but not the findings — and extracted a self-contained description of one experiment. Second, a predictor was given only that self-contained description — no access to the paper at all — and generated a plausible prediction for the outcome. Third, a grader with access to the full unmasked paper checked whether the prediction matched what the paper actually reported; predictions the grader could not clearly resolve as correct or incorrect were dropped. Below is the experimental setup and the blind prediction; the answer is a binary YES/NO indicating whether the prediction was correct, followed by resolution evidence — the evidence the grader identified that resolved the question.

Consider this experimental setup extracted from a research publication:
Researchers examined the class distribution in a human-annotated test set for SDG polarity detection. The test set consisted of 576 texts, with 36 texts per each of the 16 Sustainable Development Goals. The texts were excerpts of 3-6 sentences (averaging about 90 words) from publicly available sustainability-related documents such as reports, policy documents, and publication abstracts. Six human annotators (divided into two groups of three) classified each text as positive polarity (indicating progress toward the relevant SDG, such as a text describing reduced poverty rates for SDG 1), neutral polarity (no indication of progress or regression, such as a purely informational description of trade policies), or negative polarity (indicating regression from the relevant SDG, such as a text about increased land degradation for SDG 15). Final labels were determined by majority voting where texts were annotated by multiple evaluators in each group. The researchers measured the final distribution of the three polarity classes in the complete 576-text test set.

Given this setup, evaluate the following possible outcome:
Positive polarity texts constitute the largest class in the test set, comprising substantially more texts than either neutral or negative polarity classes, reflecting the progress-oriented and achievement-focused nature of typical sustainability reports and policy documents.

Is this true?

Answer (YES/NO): NO